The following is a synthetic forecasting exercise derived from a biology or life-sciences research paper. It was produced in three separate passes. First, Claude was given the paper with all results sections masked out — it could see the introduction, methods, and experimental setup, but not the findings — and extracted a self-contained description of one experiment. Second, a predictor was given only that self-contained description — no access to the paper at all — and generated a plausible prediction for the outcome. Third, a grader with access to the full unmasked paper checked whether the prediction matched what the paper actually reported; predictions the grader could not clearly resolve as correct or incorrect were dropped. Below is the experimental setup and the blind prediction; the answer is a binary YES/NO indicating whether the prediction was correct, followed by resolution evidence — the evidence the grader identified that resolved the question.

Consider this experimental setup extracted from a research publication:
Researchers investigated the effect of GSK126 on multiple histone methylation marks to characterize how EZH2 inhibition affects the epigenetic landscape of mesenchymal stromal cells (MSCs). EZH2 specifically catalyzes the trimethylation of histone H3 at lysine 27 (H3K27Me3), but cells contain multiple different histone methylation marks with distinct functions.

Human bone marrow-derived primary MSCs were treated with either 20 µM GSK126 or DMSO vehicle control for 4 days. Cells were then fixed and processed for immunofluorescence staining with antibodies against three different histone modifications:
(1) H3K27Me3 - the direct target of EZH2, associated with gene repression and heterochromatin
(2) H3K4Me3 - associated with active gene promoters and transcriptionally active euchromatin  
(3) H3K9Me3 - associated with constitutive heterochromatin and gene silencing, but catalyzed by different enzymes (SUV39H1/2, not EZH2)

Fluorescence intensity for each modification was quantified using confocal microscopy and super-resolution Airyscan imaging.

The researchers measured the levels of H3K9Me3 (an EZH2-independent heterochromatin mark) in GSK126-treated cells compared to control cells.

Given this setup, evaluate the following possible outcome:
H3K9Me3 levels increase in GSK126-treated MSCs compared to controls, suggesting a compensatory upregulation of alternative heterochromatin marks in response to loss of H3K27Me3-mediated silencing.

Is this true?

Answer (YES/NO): YES